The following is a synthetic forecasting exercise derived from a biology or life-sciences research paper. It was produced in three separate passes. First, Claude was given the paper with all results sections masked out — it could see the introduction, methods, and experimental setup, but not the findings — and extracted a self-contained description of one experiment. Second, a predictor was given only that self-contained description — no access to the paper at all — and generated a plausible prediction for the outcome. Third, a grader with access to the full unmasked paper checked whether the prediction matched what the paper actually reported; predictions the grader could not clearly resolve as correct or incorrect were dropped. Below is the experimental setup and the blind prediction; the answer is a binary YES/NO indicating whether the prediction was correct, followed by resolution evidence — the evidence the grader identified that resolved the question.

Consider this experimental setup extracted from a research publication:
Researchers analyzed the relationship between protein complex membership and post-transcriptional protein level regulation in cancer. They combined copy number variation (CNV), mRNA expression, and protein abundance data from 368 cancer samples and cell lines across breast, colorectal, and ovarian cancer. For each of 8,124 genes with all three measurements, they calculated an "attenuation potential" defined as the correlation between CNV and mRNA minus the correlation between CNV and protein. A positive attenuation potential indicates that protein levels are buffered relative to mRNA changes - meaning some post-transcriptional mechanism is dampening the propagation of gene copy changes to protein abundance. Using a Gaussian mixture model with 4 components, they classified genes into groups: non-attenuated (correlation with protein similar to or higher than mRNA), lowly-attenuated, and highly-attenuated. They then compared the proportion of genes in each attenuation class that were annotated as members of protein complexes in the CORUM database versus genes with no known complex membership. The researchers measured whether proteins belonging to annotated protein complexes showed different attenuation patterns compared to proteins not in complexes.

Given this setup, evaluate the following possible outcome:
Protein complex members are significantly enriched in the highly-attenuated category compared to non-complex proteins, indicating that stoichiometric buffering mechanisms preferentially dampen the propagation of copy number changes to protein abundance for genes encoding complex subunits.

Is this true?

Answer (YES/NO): YES